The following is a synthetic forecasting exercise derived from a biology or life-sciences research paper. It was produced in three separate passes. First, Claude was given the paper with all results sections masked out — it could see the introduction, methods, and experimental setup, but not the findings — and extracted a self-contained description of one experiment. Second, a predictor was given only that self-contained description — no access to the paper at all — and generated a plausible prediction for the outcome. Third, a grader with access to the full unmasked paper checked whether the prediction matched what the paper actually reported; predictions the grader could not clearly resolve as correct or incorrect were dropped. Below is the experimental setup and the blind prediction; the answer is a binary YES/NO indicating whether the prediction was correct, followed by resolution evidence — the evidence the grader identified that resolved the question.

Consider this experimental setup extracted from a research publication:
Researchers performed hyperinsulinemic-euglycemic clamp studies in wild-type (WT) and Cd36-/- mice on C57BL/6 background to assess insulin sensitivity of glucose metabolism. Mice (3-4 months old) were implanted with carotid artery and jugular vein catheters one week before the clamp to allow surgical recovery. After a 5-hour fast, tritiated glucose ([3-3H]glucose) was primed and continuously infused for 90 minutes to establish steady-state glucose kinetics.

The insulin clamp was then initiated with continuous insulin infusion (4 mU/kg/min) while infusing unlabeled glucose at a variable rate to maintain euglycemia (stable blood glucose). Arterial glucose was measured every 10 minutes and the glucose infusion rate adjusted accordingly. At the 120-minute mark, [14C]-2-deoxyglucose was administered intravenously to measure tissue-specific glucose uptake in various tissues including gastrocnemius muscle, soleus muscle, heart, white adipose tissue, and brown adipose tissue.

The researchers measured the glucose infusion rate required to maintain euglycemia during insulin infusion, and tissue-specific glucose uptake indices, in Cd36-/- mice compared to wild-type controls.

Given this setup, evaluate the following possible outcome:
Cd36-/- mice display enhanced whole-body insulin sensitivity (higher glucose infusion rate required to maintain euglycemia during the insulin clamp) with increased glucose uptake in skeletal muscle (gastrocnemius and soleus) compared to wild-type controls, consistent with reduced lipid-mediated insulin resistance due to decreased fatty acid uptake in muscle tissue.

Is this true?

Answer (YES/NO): NO